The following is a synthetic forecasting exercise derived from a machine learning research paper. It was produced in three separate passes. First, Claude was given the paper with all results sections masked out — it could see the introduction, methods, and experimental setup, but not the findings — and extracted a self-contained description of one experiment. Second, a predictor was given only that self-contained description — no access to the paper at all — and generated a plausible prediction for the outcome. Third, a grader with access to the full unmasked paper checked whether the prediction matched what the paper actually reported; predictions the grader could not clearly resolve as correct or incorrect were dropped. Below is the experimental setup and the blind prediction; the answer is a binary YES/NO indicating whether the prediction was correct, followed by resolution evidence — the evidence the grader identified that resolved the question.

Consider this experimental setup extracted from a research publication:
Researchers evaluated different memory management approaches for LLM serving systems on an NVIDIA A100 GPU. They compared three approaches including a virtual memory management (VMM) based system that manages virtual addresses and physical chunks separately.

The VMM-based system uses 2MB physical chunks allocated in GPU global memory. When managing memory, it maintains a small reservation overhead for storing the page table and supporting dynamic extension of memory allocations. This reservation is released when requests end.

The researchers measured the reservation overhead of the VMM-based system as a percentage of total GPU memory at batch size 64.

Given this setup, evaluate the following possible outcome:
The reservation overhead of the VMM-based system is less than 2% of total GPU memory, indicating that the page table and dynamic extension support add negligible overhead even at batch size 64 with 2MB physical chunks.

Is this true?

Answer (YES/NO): NO